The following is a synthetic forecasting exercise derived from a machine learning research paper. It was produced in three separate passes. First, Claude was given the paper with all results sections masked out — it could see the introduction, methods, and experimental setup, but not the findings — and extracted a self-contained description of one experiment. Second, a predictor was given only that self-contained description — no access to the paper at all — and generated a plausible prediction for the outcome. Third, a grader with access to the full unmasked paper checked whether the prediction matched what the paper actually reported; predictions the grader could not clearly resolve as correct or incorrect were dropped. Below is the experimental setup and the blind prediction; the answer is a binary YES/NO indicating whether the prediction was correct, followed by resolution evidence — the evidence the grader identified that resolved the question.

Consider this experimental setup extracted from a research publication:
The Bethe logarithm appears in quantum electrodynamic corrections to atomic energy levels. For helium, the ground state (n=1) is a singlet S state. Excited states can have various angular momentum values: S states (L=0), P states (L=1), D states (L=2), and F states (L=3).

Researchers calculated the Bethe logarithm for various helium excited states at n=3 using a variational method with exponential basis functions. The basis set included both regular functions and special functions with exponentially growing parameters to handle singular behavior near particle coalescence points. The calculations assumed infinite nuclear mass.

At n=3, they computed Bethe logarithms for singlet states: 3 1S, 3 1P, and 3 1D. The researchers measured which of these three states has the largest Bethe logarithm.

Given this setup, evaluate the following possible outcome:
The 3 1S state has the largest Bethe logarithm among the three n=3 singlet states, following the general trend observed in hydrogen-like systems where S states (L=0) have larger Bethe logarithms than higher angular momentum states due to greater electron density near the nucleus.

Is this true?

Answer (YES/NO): NO